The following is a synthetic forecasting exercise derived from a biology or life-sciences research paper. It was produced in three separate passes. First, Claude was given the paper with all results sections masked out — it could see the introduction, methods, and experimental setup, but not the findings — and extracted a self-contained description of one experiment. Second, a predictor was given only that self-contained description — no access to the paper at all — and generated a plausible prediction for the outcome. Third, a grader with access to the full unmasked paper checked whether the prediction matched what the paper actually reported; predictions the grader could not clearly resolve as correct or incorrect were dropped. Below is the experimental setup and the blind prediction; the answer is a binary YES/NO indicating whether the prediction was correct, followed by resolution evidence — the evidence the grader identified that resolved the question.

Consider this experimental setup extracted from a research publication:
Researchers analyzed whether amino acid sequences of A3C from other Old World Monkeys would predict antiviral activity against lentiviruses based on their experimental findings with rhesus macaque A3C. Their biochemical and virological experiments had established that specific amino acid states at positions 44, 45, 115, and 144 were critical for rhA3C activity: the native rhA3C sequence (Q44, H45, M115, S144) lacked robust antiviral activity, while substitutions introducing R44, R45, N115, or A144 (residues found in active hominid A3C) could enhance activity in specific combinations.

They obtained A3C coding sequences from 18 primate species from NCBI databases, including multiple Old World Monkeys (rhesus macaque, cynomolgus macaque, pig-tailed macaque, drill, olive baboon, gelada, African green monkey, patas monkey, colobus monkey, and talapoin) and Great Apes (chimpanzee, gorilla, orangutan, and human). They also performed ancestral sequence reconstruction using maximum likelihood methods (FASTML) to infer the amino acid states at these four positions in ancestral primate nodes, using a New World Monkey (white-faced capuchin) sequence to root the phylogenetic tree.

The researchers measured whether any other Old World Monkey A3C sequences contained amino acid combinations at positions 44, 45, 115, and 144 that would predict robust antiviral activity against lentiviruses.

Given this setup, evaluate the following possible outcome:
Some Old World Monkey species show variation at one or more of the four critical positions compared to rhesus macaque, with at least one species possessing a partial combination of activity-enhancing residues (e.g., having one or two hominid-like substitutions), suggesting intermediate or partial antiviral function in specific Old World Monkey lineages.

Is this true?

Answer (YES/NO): NO